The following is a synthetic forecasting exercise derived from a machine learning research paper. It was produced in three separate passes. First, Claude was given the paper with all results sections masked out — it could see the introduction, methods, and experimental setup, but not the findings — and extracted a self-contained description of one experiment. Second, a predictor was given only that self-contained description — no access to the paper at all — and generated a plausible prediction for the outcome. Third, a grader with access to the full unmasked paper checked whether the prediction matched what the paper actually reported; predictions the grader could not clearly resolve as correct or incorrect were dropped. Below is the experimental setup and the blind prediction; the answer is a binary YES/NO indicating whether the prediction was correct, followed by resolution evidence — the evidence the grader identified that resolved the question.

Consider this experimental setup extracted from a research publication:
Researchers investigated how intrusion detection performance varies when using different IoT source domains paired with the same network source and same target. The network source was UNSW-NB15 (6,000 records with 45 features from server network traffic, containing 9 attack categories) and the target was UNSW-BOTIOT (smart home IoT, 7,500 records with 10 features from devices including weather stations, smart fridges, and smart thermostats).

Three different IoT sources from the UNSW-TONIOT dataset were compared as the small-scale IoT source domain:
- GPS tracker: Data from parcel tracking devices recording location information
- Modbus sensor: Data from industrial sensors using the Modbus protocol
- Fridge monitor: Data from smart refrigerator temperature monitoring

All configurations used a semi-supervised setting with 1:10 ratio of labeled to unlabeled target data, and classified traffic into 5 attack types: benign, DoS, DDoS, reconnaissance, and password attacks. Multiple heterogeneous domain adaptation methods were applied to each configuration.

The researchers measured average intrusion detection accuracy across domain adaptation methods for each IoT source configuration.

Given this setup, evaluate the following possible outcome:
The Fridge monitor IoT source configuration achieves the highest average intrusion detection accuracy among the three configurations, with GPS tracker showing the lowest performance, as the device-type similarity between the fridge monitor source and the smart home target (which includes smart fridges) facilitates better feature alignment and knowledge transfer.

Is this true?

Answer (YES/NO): YES